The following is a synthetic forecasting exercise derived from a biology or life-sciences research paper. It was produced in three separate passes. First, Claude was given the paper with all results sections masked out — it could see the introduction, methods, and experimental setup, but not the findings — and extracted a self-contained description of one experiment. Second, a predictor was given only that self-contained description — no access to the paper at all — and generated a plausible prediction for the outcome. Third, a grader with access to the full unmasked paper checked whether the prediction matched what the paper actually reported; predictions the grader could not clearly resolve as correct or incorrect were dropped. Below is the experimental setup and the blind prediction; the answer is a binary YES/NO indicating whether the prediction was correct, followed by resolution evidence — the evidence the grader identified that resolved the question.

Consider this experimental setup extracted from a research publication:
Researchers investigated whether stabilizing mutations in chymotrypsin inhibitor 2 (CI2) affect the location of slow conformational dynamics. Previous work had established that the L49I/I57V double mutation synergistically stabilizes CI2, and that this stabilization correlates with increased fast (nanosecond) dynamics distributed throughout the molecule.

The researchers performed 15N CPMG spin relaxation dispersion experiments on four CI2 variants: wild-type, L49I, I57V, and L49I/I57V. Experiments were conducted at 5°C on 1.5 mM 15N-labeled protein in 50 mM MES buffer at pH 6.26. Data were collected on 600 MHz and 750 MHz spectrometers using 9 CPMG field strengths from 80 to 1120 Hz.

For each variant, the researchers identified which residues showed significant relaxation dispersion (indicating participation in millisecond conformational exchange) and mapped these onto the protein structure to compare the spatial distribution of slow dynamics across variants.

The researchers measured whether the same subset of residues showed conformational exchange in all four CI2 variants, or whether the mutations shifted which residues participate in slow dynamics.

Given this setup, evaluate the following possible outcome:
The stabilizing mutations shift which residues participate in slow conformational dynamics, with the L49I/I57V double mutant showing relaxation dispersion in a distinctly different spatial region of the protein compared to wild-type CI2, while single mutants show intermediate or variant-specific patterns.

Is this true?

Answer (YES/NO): NO